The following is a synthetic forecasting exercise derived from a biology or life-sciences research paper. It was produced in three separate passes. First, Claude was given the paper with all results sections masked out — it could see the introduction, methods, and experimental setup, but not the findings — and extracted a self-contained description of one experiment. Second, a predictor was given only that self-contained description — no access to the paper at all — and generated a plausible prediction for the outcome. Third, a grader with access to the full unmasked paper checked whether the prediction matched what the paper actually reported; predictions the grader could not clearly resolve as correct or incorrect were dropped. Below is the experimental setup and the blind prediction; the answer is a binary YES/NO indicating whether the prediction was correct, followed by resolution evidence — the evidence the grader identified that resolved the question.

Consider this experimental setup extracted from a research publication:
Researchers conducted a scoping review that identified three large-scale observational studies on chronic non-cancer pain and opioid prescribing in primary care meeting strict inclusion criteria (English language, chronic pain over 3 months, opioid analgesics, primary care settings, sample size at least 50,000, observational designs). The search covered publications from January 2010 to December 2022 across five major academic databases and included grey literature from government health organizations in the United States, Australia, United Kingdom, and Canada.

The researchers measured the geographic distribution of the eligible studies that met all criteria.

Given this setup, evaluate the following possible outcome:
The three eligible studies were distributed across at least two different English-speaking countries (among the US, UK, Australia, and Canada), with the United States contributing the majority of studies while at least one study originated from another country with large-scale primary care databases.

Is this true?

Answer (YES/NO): NO